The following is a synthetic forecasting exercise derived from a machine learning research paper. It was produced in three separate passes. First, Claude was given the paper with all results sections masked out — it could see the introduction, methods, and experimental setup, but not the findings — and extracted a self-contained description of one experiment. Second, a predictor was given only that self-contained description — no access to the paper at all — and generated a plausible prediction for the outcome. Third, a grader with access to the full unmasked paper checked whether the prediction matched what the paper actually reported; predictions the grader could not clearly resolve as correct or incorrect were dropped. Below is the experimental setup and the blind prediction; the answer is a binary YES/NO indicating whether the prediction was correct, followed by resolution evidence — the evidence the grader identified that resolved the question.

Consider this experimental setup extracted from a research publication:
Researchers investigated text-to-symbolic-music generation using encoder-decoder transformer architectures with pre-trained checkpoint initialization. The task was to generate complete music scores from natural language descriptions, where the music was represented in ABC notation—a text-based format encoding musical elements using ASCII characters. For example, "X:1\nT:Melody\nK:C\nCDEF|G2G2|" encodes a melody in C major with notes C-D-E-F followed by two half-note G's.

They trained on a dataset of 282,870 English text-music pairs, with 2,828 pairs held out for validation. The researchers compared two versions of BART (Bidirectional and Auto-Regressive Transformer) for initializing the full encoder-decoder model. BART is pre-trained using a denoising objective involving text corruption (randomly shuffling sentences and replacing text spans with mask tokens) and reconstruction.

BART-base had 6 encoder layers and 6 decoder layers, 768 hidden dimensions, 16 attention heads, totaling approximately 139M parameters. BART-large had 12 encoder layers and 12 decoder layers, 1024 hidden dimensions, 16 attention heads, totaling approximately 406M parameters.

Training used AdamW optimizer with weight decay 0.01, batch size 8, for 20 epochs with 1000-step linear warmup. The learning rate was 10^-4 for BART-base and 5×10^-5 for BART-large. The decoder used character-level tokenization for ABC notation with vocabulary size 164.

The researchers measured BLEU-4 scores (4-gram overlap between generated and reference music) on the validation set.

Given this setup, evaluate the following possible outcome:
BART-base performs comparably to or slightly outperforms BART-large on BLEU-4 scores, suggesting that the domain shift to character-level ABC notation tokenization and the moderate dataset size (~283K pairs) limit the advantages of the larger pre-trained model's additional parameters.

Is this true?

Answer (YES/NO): NO